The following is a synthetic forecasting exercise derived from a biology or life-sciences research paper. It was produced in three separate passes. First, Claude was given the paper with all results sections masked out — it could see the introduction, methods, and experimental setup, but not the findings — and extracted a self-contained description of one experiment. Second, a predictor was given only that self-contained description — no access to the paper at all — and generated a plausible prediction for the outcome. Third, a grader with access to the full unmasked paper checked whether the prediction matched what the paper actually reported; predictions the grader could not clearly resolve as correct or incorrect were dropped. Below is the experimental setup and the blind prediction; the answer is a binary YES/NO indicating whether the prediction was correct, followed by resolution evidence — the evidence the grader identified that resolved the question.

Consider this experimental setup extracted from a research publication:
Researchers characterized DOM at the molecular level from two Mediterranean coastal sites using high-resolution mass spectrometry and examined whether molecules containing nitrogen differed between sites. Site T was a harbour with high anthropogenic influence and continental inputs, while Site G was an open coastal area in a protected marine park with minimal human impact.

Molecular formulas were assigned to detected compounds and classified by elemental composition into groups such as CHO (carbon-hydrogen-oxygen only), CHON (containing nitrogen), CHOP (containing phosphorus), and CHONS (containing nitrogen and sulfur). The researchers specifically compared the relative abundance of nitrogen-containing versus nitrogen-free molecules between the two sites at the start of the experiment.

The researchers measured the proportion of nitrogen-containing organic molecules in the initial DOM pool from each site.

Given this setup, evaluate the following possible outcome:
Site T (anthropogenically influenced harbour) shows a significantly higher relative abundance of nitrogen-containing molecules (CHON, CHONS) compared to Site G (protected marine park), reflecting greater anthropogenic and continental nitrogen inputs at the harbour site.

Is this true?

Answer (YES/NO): YES